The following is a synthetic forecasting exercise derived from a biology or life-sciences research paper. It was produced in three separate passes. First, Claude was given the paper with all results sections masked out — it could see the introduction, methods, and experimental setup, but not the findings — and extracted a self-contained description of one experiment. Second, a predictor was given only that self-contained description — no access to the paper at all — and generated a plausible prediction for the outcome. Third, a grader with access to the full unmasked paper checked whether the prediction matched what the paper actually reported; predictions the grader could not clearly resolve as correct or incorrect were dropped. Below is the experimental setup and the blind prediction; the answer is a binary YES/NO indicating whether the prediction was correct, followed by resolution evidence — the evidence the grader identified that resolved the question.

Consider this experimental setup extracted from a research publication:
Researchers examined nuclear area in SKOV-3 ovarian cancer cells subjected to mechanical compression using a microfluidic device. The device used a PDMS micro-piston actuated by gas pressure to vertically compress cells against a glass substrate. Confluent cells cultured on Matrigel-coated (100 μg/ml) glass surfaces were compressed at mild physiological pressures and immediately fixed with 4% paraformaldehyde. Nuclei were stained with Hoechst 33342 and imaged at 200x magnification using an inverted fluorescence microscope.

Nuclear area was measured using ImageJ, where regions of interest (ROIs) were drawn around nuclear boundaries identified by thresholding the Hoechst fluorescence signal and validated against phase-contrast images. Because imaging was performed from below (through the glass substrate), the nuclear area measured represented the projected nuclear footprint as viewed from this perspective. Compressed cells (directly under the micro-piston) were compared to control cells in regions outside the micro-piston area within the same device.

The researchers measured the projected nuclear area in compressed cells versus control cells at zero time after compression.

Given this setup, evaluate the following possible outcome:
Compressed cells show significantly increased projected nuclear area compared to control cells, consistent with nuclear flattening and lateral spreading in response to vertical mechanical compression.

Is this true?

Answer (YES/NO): NO